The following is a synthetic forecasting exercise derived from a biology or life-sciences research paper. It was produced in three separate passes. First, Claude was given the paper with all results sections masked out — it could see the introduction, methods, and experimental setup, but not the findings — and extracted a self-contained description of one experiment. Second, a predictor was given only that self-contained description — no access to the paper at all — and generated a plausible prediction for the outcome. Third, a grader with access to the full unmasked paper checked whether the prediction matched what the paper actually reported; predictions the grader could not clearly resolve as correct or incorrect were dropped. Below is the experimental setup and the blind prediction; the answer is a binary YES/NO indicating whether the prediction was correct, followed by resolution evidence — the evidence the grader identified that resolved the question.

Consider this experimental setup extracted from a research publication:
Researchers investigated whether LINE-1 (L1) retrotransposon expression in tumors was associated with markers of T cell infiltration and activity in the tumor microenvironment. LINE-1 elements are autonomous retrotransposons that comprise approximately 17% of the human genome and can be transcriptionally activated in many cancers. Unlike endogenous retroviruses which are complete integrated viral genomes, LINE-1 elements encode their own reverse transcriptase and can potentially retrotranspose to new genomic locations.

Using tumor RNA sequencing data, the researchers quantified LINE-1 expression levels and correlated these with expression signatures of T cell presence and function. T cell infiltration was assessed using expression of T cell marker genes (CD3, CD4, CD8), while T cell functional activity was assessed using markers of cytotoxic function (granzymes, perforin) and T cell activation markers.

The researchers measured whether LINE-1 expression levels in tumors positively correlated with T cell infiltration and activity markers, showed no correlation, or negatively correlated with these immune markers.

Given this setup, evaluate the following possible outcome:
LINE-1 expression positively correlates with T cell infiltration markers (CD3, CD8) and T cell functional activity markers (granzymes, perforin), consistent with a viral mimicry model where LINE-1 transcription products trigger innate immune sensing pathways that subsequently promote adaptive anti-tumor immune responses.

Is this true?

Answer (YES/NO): NO